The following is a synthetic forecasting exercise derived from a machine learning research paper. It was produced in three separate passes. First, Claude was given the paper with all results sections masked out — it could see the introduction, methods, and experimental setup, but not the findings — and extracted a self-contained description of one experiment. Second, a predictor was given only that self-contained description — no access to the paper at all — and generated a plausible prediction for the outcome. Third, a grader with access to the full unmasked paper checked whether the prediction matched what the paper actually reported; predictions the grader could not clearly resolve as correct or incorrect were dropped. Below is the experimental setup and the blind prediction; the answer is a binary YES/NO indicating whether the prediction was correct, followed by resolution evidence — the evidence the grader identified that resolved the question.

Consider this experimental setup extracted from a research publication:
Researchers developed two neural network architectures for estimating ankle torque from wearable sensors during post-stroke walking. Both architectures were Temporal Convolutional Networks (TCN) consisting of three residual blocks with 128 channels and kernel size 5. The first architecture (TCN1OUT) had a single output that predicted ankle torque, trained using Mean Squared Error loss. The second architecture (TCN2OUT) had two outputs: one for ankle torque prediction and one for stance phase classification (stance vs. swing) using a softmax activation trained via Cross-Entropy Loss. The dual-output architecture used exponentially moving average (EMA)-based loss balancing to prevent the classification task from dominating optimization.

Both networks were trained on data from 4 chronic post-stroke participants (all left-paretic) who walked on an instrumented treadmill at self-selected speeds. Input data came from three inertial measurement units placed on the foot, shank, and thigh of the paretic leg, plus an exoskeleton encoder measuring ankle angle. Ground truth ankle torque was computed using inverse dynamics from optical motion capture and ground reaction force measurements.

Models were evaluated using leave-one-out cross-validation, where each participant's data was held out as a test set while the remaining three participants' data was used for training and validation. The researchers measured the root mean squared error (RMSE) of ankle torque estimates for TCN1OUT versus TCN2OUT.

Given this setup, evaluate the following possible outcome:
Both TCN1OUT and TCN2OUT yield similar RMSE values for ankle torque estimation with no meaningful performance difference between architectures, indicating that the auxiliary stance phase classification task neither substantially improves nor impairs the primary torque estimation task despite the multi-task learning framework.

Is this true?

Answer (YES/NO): YES